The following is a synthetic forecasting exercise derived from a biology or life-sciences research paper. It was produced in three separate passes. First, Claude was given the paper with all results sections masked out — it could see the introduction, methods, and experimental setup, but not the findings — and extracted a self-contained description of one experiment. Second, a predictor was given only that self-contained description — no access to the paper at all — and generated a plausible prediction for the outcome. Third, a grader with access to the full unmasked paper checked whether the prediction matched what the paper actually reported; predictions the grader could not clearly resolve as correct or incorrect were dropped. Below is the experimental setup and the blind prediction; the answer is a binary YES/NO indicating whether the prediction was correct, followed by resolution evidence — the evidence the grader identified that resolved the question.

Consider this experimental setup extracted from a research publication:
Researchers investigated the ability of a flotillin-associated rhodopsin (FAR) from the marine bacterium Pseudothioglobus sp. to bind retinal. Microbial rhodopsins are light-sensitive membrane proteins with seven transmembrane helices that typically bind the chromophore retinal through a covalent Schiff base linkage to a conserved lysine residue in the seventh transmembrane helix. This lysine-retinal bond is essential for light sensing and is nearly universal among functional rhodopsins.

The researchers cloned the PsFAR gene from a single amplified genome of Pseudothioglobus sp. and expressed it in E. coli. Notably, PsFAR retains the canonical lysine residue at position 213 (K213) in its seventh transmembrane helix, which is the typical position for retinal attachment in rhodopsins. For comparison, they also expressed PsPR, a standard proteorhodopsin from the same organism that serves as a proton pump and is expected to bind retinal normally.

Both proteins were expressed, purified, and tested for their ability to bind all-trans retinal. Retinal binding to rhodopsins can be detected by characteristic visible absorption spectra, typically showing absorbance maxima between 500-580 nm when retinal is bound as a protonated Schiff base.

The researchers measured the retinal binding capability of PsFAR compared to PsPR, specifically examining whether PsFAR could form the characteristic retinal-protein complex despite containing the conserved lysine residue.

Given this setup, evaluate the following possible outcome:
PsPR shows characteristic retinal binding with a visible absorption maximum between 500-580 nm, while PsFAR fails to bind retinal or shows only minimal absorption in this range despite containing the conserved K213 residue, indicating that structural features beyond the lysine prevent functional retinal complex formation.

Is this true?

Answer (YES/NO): YES